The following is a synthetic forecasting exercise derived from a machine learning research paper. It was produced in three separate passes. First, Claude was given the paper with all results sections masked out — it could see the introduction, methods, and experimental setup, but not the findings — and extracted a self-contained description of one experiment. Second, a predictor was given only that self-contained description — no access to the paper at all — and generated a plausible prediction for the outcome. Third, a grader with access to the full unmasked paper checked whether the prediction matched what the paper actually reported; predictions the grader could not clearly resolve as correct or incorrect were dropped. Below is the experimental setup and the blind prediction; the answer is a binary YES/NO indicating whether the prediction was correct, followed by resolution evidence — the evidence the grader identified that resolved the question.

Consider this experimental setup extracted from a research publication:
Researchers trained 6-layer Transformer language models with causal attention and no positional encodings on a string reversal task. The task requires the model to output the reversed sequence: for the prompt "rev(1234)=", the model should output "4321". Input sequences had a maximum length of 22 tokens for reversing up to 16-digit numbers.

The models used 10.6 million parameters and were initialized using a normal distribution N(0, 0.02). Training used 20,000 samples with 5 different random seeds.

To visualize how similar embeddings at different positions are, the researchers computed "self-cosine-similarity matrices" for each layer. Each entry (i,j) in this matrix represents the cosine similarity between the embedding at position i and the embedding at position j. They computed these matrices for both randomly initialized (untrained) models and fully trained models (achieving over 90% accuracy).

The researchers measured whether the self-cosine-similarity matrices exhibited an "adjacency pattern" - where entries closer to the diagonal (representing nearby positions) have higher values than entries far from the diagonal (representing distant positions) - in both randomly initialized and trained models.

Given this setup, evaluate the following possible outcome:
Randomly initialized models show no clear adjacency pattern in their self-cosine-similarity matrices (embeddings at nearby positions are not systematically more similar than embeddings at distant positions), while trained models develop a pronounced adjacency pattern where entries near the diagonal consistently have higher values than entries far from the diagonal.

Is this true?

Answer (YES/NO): NO